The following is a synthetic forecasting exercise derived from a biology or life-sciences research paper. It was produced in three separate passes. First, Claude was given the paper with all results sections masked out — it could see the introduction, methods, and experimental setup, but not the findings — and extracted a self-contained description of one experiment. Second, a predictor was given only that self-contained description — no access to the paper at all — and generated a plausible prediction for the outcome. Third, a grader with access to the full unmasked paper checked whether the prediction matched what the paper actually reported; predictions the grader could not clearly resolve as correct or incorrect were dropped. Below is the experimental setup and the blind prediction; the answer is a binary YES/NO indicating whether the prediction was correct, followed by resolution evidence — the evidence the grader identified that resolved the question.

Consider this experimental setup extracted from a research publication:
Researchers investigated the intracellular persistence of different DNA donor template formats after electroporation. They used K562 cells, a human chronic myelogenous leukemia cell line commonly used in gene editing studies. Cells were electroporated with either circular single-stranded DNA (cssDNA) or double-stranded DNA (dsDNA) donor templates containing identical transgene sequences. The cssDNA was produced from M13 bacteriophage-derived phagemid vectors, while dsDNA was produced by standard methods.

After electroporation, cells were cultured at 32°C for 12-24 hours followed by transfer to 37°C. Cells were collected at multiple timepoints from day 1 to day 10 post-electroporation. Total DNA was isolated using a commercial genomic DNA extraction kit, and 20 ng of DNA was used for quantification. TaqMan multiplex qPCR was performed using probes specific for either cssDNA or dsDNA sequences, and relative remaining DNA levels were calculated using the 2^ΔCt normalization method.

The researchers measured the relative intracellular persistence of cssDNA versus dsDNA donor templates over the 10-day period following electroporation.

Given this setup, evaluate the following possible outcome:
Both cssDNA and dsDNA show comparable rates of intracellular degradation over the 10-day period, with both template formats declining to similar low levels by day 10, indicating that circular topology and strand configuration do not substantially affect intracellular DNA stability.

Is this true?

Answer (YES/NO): NO